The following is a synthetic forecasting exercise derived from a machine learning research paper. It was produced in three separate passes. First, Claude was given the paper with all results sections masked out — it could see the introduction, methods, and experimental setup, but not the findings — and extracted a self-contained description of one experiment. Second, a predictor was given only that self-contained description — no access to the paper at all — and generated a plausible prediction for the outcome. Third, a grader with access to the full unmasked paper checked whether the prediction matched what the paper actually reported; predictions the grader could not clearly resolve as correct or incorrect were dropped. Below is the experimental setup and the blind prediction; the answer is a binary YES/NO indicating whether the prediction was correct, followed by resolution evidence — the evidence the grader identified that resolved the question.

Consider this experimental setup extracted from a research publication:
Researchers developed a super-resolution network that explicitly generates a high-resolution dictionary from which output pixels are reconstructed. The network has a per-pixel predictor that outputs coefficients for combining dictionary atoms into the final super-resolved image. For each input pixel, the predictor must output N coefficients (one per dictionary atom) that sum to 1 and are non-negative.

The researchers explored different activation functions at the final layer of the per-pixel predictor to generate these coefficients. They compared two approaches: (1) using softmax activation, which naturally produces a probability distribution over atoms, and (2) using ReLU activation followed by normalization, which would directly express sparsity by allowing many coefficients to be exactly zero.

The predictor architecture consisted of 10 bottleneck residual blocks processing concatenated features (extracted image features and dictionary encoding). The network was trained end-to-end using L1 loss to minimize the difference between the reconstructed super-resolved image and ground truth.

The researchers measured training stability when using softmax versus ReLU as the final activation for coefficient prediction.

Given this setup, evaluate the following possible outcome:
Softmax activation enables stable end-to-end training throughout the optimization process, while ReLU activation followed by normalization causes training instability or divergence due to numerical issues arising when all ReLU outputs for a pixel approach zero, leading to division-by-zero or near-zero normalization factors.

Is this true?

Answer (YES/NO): NO